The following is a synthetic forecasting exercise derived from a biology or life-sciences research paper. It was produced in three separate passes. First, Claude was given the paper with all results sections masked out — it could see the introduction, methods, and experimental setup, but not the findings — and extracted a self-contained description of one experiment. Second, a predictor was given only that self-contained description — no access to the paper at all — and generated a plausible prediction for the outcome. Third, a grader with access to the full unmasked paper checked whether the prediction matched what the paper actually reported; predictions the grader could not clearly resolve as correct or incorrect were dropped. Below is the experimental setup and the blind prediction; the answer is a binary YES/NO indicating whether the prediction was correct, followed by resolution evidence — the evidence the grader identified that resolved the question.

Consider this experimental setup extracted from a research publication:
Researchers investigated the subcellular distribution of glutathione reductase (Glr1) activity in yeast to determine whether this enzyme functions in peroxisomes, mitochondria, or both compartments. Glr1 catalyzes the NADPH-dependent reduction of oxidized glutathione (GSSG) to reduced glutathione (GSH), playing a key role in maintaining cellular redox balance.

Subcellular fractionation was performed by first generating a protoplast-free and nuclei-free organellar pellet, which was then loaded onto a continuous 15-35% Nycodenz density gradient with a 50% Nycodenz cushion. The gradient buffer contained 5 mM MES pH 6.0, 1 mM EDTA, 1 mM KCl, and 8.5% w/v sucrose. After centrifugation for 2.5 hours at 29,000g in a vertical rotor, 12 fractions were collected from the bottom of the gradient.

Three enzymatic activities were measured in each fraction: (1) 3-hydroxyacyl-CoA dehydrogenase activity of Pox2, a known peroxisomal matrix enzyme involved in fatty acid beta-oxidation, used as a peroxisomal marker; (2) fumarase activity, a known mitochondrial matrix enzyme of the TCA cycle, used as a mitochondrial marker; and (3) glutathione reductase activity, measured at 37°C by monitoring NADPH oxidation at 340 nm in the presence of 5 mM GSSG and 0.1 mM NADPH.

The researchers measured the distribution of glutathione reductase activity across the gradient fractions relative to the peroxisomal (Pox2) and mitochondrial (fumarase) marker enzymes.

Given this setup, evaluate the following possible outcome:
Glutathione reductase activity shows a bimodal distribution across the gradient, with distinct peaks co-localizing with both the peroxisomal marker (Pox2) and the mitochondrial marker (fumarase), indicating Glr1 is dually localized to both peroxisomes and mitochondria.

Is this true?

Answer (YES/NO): YES